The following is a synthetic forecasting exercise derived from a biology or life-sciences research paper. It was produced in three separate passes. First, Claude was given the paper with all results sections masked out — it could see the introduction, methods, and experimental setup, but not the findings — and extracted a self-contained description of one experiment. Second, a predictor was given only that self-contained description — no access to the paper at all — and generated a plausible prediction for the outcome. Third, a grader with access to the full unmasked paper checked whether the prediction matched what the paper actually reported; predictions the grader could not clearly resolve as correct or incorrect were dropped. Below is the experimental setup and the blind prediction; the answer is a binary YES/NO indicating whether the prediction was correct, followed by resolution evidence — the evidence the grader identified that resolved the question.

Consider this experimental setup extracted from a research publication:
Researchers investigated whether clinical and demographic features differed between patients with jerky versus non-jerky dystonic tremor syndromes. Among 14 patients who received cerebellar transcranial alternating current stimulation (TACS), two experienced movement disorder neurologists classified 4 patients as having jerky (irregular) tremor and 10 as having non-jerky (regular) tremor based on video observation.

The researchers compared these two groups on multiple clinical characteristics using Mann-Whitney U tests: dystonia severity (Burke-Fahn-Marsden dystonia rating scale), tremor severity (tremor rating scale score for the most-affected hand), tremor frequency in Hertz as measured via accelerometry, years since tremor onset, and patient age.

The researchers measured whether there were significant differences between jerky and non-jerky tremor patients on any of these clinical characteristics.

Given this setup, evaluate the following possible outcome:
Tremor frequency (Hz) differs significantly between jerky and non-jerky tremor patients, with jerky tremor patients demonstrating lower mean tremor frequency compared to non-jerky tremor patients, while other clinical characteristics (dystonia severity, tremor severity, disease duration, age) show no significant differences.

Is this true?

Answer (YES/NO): NO